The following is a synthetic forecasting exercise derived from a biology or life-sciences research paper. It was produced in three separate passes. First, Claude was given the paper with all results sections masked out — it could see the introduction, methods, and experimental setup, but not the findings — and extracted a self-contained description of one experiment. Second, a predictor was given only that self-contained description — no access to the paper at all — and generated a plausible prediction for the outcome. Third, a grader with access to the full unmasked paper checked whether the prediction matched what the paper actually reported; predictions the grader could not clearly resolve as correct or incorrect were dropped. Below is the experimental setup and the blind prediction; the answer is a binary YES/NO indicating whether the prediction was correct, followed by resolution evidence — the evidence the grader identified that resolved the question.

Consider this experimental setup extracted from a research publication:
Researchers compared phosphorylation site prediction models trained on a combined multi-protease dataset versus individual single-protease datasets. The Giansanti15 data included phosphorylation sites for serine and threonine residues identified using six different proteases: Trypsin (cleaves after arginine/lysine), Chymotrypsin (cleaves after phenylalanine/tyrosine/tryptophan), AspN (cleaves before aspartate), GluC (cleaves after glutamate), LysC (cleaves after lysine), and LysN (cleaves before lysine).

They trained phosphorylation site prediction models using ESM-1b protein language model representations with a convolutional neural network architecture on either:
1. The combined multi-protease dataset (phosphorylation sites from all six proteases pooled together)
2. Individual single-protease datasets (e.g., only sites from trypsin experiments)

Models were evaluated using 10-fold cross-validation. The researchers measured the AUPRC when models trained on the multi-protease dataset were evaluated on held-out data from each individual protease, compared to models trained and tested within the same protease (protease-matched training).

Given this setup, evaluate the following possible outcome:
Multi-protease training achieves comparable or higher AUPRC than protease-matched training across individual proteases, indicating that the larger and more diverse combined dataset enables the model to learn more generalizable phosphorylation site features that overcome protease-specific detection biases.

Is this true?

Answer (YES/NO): NO